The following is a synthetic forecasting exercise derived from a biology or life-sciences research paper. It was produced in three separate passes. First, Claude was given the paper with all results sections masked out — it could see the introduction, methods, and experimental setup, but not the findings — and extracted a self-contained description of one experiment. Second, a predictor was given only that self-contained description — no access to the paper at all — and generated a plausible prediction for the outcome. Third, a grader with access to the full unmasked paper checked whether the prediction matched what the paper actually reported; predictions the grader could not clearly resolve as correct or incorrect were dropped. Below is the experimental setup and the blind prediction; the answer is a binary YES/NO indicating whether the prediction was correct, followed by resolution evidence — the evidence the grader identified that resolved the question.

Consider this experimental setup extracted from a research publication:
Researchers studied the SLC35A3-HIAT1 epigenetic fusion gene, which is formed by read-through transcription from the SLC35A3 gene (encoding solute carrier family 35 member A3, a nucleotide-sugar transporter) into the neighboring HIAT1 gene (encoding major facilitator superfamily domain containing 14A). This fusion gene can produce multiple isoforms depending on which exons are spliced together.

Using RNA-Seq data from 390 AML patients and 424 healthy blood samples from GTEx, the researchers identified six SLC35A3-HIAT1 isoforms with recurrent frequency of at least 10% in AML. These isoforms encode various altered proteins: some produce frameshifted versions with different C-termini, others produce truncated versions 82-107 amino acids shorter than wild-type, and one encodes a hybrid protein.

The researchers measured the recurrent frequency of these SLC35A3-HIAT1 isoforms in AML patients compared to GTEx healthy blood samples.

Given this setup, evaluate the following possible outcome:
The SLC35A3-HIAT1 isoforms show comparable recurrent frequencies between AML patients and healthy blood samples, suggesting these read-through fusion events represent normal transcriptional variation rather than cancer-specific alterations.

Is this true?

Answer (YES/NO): NO